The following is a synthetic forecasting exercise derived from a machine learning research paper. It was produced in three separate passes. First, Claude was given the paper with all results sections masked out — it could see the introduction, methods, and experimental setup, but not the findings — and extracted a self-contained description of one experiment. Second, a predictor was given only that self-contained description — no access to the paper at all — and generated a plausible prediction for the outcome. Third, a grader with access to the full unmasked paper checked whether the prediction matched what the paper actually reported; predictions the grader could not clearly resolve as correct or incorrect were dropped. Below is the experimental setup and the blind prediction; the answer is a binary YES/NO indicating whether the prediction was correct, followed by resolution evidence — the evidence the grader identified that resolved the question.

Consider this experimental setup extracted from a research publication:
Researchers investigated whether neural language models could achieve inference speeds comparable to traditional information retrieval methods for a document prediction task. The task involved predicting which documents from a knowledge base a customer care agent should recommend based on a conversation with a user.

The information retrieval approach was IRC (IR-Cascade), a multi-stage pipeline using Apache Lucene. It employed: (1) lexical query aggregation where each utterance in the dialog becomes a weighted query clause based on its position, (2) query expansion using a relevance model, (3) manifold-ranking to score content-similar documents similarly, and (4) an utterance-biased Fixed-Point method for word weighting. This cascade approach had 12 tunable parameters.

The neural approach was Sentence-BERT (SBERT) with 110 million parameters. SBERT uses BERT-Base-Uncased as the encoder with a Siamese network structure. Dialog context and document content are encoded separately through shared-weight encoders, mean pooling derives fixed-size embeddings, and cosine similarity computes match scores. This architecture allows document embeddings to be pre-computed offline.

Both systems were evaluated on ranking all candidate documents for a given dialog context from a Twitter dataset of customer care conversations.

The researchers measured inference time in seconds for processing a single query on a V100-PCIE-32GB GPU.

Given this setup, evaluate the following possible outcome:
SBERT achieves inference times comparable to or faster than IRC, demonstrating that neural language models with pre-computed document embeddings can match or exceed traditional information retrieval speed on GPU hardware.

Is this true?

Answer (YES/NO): NO